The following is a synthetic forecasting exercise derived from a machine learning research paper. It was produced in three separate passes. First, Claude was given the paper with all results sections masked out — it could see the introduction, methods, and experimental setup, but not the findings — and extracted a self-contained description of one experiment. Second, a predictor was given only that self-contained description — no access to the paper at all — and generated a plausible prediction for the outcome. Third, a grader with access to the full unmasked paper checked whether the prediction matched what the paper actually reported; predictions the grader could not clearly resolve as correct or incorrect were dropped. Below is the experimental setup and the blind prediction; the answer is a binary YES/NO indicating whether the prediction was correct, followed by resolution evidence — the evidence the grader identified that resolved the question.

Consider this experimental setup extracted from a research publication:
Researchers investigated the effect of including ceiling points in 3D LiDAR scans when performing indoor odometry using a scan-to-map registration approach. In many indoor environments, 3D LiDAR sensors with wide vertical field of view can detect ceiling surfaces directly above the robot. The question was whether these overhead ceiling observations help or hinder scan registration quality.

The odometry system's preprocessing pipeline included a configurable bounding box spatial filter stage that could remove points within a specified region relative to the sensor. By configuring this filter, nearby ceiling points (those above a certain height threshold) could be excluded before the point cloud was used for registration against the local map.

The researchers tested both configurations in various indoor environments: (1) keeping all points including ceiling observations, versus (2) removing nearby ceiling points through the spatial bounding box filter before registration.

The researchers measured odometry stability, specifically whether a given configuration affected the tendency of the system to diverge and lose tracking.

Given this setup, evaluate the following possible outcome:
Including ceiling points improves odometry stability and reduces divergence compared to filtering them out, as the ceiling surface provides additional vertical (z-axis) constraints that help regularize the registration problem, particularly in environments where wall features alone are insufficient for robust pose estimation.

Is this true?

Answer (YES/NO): NO